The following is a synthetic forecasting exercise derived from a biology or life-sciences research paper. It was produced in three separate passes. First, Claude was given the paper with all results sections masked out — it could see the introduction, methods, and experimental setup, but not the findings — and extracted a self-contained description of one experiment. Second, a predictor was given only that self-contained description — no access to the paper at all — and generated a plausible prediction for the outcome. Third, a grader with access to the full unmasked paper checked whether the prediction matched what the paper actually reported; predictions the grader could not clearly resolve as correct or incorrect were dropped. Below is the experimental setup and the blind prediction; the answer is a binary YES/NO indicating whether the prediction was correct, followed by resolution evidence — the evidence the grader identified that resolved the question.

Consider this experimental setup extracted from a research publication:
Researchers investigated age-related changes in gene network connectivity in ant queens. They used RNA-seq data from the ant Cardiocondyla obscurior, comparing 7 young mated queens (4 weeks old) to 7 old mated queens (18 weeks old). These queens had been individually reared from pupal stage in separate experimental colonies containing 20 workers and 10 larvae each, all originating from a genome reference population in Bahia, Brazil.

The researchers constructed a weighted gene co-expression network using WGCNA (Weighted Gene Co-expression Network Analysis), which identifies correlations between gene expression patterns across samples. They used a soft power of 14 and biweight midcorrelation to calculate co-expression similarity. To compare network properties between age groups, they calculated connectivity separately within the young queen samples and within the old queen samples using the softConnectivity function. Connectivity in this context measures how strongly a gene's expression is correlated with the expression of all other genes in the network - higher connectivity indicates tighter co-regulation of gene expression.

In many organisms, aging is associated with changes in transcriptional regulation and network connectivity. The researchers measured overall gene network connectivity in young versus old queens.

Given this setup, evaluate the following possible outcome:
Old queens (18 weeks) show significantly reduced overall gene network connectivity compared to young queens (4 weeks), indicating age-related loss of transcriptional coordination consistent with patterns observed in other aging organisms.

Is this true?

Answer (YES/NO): NO